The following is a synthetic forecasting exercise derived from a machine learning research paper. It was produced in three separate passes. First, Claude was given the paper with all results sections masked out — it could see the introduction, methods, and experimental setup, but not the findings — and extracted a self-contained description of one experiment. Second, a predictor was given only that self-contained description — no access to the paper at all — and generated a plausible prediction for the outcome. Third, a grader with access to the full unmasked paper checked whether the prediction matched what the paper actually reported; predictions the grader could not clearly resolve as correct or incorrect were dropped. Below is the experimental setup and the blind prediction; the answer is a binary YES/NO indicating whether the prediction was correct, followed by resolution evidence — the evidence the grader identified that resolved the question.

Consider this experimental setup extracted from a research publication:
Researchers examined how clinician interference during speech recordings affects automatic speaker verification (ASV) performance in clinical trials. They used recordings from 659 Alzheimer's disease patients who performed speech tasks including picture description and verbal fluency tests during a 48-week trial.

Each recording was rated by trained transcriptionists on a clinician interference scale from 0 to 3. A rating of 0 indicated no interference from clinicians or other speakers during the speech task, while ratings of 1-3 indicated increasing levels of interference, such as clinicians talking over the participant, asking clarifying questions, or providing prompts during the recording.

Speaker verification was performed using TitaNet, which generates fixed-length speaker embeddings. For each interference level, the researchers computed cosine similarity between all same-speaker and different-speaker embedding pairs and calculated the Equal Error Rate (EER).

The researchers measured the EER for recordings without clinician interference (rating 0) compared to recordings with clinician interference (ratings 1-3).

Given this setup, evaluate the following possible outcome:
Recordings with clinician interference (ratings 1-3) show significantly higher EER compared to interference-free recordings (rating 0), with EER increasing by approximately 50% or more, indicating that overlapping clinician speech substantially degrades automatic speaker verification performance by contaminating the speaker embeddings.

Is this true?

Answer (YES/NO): NO